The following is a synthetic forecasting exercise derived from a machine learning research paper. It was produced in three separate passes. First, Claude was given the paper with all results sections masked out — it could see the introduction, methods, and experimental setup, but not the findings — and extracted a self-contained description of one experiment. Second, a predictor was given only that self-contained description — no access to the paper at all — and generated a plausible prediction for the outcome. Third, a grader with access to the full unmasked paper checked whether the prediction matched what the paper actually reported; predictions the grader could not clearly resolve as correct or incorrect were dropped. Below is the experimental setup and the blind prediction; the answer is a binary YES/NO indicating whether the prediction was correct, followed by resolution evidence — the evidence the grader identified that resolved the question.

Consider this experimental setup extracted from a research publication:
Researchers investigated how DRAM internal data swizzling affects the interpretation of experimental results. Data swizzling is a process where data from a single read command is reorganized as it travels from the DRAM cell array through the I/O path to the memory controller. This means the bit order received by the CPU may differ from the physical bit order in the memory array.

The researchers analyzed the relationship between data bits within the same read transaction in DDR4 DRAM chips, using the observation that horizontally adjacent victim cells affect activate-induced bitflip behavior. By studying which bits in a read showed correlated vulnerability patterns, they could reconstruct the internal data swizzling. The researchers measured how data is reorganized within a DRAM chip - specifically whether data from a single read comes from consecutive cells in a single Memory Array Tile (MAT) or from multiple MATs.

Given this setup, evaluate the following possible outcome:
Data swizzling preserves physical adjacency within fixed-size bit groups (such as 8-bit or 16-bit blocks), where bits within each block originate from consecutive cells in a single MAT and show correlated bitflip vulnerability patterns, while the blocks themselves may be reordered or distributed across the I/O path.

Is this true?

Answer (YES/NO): NO